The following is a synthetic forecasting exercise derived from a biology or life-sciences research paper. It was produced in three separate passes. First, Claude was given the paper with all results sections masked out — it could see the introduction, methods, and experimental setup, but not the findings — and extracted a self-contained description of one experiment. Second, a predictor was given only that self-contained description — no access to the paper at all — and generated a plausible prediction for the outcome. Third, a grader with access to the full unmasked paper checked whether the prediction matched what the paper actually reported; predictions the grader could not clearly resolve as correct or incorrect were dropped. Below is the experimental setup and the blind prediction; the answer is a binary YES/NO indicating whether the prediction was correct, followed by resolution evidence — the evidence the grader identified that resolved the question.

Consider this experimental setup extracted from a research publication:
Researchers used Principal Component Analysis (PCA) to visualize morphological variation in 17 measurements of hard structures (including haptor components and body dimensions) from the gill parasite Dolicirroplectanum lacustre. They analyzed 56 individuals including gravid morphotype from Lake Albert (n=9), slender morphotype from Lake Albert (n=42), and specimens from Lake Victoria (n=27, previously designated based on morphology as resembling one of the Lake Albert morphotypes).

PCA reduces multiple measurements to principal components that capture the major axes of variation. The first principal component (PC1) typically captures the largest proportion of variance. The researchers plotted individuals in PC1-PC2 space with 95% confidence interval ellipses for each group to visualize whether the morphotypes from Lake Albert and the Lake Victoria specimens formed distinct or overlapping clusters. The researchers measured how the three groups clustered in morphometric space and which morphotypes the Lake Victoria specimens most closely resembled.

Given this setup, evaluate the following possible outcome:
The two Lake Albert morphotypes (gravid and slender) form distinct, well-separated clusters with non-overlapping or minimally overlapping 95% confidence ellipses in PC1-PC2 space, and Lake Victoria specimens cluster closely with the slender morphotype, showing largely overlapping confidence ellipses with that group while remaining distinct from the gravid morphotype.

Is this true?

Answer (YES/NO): YES